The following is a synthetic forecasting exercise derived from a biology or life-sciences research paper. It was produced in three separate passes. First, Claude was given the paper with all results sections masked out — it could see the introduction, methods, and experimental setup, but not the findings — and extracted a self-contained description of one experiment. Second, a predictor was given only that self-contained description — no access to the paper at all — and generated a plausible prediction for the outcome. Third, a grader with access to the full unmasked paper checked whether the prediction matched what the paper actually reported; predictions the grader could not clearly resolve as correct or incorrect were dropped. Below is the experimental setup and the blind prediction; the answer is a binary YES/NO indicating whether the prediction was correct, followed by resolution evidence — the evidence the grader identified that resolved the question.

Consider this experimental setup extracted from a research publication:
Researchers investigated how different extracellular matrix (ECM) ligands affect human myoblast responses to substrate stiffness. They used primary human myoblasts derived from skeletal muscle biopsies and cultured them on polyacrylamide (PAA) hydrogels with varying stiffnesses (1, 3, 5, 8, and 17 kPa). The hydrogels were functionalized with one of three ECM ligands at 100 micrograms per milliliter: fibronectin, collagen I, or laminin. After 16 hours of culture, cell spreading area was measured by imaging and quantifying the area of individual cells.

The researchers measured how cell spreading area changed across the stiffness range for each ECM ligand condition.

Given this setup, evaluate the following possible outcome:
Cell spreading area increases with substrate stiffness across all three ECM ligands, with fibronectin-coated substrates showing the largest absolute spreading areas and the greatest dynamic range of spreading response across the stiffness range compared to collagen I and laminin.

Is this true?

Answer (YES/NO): NO